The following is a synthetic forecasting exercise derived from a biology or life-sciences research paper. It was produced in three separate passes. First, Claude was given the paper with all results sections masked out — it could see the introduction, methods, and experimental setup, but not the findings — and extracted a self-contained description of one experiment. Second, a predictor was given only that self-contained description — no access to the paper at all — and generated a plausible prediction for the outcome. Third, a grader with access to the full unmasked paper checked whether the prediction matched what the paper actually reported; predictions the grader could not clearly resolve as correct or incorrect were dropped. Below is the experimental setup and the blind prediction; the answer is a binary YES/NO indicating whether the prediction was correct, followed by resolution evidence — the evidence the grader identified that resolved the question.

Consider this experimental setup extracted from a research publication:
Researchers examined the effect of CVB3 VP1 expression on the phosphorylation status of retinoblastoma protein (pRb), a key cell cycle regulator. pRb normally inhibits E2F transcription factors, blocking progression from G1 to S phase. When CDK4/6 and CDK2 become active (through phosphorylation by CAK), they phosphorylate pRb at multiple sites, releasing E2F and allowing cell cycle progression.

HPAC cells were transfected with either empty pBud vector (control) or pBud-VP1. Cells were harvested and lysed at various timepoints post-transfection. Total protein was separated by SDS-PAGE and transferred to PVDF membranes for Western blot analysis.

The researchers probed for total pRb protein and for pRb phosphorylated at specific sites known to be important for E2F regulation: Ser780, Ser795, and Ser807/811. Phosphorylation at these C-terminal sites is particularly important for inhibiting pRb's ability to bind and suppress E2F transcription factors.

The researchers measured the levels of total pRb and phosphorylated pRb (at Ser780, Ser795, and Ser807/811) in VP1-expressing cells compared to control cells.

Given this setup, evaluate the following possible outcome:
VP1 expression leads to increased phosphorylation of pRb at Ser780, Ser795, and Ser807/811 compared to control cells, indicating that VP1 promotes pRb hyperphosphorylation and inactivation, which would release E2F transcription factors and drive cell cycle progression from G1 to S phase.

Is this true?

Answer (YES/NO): NO